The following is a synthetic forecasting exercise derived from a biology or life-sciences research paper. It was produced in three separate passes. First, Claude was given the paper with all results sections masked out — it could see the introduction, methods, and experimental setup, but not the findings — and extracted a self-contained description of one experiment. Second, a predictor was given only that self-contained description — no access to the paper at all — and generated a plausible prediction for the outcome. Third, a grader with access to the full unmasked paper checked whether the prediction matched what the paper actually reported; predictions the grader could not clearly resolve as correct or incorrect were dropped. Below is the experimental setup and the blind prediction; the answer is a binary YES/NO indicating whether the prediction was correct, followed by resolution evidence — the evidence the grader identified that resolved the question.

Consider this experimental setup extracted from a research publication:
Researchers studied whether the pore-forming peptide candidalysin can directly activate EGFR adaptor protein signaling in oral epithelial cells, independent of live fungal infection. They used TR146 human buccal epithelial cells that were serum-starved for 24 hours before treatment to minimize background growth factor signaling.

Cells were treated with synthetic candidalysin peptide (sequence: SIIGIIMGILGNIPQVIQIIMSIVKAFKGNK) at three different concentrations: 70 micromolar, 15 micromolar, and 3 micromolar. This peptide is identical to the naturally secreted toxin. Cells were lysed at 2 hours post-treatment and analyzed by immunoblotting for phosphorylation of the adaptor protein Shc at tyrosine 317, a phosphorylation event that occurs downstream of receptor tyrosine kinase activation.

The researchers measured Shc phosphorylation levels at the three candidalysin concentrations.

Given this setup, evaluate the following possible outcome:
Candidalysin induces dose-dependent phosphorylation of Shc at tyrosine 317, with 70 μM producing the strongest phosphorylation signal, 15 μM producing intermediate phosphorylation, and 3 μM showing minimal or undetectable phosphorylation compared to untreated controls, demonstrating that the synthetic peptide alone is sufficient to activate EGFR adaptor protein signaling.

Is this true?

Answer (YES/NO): YES